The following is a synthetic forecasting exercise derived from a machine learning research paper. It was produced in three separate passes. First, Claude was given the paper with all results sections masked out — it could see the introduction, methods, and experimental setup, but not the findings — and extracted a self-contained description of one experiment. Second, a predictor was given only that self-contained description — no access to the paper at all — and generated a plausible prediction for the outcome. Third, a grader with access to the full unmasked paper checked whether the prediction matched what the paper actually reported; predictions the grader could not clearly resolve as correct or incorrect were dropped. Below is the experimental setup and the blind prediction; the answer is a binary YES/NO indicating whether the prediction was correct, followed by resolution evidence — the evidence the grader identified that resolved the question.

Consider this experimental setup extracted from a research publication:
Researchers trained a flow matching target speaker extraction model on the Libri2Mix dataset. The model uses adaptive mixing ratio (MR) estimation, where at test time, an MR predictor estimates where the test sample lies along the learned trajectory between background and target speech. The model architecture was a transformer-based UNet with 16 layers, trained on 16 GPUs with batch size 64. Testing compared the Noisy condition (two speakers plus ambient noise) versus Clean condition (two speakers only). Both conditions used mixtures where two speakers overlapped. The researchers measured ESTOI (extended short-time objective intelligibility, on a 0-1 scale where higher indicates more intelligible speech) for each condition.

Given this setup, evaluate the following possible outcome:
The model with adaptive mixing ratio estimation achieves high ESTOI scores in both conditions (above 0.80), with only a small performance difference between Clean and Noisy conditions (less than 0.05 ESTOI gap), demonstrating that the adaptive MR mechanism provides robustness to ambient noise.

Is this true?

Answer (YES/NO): NO